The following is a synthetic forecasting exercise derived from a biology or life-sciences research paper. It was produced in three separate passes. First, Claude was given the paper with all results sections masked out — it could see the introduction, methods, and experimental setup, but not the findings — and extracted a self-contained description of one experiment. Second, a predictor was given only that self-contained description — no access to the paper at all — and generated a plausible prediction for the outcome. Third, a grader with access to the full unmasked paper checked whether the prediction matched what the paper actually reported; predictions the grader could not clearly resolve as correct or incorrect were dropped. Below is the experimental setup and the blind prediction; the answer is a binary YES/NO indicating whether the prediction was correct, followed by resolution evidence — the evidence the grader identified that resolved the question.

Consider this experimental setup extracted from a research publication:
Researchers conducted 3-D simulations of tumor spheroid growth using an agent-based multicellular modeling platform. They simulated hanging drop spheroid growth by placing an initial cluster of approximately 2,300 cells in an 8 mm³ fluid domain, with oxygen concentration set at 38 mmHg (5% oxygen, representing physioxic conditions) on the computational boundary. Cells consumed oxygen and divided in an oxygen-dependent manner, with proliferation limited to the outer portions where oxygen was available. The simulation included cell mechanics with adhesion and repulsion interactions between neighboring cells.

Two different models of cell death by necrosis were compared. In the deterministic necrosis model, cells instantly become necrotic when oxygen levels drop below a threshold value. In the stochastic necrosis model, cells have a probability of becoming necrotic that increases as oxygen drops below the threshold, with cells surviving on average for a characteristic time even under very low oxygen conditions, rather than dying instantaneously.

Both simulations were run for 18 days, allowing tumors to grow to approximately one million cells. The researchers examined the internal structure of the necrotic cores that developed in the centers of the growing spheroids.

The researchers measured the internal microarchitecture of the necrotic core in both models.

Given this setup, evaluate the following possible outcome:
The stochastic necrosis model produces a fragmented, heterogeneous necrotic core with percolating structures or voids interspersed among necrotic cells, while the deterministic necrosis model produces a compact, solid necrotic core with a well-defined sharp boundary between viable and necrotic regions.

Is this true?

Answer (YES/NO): NO